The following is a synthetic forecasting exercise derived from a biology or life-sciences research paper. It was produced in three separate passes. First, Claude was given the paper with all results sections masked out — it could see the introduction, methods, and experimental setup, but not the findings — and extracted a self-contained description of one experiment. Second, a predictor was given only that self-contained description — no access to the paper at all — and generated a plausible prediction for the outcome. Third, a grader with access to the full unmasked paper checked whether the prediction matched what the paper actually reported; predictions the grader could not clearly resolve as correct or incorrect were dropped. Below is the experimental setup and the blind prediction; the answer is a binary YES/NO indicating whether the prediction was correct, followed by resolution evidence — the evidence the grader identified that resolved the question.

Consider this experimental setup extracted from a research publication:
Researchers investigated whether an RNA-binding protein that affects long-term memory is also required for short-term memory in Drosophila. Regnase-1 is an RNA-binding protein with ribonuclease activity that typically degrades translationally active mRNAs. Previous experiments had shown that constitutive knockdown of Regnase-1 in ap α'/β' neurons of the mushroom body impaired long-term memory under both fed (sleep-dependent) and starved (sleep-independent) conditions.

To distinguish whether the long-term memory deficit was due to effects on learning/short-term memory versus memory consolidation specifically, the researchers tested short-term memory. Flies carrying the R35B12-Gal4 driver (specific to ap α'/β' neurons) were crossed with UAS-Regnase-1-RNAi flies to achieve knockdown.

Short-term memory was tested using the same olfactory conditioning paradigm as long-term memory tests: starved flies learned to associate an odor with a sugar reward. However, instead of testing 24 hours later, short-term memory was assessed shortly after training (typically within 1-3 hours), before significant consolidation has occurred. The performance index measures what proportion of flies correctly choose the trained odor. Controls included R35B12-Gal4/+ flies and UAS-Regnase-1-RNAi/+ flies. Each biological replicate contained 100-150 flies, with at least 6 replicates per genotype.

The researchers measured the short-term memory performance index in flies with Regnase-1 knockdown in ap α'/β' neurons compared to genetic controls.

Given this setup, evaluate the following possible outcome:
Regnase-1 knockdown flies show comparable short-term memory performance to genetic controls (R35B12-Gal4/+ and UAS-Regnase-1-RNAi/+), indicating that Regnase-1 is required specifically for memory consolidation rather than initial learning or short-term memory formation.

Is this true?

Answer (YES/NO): NO